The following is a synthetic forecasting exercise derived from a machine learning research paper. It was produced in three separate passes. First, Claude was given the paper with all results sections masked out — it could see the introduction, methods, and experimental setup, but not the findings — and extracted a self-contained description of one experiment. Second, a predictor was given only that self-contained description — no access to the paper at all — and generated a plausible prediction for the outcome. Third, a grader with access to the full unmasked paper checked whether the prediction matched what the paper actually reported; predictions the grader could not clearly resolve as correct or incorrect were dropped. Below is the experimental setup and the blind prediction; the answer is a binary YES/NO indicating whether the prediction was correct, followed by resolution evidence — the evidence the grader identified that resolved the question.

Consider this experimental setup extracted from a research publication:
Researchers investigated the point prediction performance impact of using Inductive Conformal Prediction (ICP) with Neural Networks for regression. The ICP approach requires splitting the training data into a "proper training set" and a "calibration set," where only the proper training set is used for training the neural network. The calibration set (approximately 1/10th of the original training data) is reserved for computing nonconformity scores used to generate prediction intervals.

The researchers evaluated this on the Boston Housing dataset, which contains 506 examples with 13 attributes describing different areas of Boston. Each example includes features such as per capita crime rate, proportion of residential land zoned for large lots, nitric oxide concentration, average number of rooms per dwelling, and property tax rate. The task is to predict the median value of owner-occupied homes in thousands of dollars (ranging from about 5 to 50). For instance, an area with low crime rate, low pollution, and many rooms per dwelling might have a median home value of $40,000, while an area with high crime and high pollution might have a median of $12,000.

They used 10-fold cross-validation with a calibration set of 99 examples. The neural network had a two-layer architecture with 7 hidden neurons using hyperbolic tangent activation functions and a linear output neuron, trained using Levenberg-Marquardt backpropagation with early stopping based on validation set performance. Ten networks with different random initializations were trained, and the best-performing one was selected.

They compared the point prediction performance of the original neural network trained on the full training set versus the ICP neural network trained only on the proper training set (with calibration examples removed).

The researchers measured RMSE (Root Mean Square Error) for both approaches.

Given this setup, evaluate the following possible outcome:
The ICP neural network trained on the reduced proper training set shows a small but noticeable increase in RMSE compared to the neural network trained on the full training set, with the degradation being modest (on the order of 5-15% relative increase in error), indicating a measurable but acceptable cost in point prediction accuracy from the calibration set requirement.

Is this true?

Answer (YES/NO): YES